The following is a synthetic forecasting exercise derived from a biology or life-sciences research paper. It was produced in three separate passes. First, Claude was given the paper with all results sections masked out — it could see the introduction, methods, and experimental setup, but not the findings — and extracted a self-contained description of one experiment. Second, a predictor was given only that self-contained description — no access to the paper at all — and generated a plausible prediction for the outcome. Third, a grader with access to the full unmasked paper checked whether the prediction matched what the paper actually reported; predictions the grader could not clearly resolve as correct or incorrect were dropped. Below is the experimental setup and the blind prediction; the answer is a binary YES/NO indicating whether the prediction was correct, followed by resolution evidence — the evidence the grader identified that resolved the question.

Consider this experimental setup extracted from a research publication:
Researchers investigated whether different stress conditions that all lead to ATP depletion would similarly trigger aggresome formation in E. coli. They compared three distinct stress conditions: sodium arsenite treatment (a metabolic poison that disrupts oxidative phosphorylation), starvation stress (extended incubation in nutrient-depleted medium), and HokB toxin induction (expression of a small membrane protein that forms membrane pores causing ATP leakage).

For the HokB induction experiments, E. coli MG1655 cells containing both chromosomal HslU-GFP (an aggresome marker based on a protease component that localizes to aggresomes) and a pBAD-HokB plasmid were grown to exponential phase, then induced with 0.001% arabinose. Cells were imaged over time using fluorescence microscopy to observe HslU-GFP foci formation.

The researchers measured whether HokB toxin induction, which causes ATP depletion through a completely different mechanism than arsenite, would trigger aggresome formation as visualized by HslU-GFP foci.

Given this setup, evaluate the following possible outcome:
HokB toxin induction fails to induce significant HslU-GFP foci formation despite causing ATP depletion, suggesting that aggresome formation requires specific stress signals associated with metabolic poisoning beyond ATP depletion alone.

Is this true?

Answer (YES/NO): NO